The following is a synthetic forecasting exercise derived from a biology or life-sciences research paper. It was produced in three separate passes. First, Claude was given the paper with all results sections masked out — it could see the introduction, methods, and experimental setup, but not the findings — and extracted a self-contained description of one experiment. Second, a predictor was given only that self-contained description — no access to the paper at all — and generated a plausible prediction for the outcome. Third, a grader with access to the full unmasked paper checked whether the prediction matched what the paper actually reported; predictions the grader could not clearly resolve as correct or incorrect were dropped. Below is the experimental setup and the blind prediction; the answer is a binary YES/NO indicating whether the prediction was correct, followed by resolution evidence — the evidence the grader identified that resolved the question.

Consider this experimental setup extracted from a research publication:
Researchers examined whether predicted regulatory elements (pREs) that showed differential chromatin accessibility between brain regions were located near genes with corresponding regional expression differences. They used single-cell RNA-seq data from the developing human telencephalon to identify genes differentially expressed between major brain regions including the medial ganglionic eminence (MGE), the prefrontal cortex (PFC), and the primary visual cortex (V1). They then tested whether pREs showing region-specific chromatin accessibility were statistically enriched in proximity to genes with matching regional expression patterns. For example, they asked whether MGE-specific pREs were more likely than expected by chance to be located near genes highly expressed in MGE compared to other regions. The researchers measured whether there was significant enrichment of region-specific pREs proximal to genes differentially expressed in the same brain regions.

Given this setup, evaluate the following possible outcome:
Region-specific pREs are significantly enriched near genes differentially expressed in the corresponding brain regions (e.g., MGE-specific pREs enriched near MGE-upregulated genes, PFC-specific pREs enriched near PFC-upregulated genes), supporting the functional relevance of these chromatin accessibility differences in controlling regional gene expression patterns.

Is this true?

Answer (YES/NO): YES